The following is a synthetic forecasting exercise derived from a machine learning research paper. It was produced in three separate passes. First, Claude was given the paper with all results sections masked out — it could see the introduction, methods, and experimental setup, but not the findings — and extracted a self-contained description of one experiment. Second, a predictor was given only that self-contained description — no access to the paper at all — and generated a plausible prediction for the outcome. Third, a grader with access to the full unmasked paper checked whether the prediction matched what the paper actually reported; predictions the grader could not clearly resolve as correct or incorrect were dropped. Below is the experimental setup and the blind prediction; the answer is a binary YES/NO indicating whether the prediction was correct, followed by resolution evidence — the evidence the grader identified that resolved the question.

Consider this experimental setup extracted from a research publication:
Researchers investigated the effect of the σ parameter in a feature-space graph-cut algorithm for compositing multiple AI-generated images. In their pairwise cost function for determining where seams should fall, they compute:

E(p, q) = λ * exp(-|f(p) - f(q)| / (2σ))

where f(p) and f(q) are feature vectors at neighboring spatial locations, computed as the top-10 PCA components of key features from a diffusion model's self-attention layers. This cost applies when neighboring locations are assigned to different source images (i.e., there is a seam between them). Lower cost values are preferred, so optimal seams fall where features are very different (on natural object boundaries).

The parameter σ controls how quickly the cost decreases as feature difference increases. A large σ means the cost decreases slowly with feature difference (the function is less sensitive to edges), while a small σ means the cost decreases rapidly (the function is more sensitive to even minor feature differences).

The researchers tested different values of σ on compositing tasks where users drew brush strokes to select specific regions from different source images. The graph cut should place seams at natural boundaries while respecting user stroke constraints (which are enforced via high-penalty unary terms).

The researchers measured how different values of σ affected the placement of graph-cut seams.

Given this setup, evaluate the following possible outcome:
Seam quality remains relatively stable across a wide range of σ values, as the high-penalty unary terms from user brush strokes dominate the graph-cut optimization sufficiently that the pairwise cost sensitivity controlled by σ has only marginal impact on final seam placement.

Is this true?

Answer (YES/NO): NO